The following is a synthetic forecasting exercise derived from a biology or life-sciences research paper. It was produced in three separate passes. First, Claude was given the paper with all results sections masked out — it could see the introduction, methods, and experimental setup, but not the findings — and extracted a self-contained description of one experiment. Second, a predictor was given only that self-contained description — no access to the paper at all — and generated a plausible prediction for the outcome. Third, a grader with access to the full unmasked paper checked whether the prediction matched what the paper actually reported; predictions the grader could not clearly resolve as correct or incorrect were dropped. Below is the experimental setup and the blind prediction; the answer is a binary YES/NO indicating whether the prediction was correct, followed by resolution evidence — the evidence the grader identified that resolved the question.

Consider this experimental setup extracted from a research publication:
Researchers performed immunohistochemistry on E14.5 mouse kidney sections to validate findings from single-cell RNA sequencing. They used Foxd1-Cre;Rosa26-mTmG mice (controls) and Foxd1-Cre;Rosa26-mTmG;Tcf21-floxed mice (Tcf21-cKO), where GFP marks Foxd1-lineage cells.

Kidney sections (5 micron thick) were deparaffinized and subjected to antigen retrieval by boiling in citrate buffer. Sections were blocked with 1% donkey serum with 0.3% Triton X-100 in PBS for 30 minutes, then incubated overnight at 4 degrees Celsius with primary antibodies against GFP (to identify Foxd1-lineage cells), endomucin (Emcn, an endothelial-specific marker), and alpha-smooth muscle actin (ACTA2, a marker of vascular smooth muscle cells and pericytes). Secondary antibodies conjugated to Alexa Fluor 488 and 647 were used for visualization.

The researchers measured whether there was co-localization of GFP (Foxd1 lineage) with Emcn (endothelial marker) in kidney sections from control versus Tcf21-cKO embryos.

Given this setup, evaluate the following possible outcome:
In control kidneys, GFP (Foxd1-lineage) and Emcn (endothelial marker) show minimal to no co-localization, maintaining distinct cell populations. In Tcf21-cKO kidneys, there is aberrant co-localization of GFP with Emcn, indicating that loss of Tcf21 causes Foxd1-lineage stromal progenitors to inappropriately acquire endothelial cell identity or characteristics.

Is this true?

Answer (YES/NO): YES